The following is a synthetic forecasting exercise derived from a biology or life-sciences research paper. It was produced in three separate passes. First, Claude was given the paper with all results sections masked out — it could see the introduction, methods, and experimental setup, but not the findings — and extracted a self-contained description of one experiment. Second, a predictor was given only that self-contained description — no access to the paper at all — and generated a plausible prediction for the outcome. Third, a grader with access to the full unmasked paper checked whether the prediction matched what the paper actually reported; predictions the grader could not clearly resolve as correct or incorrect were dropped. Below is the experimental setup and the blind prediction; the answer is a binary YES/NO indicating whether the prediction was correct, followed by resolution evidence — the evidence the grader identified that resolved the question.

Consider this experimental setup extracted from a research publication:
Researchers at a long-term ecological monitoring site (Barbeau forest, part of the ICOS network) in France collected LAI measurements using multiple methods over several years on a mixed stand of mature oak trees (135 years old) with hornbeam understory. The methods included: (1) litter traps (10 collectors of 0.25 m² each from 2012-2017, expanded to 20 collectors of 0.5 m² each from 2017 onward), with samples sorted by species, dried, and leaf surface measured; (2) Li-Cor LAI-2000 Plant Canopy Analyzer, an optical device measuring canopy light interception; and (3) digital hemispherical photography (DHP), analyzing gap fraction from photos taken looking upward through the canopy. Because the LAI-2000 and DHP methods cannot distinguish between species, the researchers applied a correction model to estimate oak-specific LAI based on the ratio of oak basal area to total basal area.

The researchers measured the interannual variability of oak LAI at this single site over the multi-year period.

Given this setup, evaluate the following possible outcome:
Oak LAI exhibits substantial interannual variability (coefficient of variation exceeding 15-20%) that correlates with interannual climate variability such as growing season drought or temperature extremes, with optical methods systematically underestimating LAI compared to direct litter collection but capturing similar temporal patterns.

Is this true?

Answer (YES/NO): NO